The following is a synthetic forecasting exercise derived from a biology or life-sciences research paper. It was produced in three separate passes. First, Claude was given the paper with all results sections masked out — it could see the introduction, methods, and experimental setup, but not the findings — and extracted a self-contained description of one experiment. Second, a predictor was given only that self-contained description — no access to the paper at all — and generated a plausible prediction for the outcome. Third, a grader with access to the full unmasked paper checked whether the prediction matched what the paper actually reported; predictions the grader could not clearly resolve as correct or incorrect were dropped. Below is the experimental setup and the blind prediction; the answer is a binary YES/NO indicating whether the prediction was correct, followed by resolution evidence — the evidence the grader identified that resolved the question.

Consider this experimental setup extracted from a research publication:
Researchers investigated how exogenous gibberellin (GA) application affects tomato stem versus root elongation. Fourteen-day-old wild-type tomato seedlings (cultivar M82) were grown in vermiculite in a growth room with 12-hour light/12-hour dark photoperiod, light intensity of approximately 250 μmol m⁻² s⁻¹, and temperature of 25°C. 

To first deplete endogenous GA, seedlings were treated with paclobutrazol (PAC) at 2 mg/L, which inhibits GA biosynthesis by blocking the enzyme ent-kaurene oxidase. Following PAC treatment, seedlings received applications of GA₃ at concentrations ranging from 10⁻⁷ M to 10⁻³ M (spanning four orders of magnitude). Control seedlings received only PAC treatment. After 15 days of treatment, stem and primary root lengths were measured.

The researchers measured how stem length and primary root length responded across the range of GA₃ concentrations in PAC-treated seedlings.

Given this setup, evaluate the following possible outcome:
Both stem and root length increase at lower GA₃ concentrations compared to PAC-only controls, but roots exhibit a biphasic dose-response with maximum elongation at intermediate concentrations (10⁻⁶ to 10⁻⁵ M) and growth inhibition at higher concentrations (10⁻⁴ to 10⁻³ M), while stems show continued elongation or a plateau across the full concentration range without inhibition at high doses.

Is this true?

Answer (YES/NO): YES